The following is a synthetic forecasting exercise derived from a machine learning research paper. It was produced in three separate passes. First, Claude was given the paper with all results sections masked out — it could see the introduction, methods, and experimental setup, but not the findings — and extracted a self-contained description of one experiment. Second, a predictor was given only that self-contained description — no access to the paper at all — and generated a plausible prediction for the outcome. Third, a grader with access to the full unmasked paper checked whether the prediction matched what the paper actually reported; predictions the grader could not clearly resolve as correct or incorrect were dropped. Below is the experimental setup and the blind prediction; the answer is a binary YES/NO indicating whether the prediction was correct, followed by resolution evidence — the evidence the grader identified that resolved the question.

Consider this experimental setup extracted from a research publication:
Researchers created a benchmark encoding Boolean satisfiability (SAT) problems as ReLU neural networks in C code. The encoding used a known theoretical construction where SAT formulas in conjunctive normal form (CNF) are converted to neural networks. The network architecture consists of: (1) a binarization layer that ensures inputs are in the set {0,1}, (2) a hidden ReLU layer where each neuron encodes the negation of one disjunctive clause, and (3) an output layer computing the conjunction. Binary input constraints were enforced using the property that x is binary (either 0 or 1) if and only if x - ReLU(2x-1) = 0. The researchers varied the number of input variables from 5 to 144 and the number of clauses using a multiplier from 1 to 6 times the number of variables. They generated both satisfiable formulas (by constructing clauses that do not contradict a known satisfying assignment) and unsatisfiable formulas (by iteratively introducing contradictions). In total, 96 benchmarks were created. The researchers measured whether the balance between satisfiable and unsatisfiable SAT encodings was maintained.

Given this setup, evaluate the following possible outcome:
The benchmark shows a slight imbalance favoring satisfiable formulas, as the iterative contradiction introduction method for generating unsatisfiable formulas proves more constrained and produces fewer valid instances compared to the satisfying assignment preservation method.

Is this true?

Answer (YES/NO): NO